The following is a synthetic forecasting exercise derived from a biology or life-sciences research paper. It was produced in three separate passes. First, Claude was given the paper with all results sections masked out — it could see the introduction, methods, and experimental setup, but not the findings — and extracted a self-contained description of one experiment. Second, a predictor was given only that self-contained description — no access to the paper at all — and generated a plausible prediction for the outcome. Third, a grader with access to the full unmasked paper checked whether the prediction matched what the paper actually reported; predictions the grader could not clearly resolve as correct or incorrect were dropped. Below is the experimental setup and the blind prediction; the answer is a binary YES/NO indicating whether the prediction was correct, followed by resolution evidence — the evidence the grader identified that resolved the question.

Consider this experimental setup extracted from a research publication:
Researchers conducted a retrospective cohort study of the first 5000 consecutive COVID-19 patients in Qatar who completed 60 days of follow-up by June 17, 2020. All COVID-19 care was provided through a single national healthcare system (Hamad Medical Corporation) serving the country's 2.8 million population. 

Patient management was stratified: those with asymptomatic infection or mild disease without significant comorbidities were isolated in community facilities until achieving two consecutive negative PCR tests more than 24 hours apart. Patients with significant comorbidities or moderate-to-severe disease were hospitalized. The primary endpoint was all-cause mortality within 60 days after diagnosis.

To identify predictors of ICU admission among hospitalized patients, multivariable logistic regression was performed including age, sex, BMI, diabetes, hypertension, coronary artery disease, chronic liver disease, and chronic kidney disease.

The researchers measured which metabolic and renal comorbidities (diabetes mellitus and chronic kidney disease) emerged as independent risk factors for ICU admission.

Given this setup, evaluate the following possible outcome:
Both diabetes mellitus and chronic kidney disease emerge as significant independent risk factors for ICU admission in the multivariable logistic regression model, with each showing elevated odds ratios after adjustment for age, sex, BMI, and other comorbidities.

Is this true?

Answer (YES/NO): YES